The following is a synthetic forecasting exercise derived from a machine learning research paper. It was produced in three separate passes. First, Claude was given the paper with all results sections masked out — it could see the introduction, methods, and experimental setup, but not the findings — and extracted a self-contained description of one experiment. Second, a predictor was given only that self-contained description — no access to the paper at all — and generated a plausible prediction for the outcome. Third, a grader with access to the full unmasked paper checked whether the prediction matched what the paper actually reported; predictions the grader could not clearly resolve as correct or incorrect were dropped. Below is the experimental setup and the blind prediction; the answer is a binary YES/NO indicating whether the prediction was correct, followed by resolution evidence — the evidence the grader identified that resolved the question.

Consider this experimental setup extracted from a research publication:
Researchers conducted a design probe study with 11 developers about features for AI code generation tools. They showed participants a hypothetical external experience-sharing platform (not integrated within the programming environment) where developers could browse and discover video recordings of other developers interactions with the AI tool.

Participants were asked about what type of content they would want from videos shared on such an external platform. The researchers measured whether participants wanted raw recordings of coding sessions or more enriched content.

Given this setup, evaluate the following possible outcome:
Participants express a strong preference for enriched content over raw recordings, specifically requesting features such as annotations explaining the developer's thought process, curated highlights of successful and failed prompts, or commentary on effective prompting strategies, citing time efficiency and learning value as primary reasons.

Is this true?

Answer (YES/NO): NO